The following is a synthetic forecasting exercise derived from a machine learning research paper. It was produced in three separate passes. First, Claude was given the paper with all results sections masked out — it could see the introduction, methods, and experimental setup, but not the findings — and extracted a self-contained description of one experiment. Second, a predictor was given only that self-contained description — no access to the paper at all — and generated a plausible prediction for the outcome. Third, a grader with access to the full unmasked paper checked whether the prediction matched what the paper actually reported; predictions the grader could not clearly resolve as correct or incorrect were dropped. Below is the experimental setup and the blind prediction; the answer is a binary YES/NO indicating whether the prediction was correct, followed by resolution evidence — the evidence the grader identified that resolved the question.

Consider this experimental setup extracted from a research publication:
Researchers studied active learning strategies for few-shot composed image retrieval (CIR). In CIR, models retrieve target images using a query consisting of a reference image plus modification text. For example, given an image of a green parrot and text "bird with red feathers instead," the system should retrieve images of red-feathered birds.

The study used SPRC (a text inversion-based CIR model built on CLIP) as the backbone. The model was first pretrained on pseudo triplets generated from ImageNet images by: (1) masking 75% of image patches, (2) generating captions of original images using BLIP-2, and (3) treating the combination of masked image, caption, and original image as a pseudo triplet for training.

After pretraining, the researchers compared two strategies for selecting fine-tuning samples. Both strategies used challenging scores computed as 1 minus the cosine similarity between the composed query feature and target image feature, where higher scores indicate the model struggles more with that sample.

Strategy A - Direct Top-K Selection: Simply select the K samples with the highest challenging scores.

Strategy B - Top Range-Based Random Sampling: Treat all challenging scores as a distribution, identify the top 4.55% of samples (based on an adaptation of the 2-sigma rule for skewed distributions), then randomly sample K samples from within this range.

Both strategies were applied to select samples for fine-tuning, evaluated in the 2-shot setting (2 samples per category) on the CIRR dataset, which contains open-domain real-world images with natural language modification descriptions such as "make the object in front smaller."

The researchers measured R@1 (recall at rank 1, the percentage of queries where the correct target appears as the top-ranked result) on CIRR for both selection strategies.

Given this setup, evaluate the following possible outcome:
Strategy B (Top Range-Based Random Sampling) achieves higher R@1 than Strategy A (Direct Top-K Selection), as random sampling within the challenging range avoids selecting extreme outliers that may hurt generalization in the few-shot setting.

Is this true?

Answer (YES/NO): YES